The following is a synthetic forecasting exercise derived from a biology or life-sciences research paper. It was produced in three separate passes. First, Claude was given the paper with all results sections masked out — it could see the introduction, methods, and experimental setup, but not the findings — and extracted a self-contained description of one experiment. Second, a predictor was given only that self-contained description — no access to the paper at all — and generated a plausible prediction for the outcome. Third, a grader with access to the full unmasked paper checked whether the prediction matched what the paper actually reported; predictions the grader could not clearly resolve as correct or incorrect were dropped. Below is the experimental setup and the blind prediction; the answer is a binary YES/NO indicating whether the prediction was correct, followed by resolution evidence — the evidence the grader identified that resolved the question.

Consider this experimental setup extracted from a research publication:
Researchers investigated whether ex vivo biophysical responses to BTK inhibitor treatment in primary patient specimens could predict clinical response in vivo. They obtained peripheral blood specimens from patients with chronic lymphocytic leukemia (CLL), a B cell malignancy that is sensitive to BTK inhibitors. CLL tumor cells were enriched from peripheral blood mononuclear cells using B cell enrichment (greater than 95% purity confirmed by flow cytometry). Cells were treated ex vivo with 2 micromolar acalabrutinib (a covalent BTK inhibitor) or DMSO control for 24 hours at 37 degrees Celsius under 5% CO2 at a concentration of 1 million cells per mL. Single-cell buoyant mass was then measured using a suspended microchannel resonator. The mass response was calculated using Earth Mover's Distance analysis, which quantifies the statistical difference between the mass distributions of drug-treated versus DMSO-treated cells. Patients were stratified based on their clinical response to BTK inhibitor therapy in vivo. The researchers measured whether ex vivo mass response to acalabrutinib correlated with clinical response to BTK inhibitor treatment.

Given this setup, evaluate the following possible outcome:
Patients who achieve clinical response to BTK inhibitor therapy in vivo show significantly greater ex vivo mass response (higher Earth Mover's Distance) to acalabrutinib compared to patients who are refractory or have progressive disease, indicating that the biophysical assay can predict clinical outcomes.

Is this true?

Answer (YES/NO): YES